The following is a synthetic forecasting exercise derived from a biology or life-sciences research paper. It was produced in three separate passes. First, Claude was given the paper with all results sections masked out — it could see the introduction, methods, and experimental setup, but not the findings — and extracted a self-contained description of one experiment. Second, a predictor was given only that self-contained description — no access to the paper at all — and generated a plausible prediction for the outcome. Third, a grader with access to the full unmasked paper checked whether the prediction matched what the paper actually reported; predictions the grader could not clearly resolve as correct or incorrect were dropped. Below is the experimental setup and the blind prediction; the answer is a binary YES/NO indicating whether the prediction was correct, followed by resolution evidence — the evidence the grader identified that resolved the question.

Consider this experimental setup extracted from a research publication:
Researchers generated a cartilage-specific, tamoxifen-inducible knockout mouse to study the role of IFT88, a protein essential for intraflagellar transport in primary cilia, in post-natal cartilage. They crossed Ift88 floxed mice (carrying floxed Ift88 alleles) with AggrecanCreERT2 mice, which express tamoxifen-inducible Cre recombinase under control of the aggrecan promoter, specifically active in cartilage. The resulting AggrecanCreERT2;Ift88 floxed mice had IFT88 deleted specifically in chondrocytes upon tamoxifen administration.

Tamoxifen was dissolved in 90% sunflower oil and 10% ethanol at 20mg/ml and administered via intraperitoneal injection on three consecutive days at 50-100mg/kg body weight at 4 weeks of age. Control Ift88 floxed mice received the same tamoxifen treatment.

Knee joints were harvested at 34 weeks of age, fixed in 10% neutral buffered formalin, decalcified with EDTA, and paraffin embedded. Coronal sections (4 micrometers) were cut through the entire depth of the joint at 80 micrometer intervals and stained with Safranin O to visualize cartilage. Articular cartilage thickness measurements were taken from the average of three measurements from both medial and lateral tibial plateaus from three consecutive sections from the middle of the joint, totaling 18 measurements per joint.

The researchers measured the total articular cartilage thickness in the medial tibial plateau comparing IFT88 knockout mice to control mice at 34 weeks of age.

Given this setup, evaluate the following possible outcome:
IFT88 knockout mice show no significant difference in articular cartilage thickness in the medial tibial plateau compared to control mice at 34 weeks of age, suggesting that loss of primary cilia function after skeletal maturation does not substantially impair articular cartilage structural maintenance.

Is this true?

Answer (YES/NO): NO